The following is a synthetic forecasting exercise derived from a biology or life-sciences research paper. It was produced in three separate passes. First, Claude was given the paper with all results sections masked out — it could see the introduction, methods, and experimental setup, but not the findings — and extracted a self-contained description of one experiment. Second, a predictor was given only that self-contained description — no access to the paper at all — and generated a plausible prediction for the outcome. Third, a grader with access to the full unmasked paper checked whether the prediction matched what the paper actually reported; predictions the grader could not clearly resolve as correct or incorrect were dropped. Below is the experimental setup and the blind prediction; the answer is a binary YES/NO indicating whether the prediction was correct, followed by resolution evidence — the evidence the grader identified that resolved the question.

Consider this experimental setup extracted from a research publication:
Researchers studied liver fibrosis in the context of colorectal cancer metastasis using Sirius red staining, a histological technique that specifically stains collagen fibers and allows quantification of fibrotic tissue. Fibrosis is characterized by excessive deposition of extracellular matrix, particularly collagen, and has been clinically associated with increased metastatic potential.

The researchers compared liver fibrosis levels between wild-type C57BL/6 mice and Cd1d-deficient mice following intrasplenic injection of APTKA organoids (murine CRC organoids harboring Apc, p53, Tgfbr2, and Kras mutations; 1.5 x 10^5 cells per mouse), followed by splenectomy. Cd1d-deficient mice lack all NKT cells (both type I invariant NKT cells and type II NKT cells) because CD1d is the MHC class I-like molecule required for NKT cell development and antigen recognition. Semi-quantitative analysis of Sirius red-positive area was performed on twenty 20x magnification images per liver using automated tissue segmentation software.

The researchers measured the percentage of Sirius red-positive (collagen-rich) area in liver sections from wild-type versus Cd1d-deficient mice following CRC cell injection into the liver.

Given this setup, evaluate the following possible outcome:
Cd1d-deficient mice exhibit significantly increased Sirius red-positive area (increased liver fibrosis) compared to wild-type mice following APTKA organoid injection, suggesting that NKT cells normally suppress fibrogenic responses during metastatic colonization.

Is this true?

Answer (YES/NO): NO